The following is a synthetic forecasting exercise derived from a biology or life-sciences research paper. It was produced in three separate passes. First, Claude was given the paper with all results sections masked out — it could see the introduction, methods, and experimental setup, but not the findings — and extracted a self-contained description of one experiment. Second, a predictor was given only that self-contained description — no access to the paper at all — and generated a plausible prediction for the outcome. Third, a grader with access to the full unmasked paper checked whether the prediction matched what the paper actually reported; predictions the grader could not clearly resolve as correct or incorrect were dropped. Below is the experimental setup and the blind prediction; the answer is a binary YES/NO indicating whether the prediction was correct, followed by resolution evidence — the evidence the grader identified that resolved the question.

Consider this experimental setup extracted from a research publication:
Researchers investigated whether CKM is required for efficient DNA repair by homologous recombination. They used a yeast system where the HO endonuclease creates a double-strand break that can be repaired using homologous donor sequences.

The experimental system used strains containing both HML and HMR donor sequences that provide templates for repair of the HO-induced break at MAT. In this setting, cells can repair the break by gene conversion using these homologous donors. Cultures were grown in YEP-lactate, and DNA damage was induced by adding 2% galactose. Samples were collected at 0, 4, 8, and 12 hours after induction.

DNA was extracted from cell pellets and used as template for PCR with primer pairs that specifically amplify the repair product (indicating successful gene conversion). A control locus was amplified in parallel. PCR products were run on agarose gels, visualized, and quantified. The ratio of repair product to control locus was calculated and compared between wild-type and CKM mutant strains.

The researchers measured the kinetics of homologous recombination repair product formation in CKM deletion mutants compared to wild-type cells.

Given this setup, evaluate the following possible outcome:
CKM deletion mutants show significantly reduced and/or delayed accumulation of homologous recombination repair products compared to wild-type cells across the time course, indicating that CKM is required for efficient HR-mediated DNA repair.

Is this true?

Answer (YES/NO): NO